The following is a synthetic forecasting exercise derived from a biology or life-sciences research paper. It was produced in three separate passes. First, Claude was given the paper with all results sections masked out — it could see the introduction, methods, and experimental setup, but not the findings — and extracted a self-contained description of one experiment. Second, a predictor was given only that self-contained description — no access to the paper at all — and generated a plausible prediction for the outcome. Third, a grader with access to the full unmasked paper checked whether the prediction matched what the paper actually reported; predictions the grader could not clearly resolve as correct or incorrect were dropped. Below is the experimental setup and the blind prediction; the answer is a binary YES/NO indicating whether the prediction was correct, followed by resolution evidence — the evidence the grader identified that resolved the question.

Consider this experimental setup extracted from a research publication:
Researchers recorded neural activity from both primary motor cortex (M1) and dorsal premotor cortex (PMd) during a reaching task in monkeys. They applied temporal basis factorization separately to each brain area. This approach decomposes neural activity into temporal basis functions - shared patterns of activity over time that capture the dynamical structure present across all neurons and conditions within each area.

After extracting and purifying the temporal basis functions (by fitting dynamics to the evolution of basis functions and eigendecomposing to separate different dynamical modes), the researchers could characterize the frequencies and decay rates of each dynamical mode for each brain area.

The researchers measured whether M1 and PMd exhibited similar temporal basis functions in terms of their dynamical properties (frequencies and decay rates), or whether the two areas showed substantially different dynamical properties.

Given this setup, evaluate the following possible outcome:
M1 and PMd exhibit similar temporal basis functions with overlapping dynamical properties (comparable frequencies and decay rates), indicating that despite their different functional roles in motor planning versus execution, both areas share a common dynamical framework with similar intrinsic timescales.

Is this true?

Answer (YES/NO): YES